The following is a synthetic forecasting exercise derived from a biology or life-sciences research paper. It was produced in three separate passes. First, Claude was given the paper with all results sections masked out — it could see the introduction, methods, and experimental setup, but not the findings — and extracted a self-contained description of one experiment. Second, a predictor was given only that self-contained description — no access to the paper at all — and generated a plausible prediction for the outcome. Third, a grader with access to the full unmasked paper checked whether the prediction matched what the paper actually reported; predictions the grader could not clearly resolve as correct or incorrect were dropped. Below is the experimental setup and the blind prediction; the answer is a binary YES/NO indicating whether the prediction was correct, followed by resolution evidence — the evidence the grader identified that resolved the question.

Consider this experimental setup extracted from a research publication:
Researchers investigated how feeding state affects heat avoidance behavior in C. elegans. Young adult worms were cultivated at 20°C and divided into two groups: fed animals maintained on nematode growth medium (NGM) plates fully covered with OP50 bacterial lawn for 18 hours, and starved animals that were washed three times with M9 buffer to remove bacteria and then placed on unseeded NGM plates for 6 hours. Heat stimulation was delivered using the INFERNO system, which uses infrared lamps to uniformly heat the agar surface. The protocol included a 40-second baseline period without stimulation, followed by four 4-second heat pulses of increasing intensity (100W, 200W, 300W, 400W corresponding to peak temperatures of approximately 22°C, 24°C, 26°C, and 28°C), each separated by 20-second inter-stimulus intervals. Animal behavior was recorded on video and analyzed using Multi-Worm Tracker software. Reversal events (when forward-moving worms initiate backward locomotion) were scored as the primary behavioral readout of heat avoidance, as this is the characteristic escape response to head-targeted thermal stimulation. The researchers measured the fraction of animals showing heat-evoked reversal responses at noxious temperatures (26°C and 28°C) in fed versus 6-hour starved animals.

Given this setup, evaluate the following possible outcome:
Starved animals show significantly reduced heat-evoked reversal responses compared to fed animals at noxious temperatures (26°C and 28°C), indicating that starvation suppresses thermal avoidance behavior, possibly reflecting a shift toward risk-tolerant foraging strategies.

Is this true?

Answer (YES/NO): YES